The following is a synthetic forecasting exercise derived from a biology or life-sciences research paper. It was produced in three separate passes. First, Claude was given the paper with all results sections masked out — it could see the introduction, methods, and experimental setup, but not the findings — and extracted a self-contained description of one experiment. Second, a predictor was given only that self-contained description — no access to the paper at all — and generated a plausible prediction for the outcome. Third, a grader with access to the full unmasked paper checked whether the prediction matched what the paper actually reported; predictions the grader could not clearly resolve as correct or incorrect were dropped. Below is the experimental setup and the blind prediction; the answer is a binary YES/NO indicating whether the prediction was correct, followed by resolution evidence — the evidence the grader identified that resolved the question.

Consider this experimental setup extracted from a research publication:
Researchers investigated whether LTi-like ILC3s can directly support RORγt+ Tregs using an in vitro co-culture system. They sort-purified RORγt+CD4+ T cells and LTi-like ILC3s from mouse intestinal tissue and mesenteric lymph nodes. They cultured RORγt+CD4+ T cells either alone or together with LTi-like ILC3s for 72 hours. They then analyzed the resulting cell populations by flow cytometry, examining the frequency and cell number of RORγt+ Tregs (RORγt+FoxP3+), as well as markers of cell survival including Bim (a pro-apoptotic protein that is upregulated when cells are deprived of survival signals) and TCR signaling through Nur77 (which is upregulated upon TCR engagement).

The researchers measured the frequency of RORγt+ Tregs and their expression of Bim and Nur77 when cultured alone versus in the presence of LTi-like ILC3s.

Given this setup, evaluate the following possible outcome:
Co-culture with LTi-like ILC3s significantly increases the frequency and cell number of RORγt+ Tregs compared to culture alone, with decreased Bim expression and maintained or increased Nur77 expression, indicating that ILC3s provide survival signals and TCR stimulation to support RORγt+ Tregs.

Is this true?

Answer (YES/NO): YES